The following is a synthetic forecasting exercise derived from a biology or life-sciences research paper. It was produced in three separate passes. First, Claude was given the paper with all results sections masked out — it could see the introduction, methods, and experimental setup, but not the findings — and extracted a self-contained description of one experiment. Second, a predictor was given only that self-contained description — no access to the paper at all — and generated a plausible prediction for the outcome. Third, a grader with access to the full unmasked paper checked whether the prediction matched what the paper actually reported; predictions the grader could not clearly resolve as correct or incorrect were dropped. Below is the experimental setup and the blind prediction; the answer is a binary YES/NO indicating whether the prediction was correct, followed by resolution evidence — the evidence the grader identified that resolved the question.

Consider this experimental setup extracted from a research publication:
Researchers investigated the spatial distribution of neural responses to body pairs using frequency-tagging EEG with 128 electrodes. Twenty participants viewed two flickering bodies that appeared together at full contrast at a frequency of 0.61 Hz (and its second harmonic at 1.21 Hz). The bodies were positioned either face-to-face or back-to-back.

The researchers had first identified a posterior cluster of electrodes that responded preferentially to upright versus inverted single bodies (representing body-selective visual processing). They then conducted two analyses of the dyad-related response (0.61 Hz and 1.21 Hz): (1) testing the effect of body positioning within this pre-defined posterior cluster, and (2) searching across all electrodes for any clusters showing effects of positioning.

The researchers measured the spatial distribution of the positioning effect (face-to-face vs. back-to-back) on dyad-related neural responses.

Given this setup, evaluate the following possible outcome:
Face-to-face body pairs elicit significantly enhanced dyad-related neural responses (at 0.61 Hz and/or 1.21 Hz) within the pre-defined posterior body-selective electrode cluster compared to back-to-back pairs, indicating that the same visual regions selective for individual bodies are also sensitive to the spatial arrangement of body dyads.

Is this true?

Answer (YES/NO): YES